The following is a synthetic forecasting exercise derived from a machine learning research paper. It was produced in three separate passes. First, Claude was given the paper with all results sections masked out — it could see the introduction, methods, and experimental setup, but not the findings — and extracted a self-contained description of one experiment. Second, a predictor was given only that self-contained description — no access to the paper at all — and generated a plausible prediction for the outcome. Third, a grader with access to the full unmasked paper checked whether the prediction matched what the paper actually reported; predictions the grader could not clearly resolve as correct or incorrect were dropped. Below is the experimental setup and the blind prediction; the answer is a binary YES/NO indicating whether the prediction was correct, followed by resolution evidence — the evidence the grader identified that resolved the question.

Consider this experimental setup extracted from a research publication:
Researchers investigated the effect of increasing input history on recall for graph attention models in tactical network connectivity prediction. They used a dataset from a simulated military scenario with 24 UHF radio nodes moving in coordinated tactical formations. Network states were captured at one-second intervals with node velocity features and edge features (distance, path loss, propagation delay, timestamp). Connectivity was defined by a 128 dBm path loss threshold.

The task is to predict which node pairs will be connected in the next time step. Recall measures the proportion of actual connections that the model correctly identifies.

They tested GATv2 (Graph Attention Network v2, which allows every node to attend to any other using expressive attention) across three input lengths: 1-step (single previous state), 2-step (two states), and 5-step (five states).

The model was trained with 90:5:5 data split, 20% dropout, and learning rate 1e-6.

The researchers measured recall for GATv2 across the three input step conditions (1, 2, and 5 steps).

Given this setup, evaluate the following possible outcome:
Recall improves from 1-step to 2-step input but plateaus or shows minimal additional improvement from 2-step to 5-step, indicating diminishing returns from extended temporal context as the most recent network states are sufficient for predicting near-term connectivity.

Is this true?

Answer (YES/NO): YES